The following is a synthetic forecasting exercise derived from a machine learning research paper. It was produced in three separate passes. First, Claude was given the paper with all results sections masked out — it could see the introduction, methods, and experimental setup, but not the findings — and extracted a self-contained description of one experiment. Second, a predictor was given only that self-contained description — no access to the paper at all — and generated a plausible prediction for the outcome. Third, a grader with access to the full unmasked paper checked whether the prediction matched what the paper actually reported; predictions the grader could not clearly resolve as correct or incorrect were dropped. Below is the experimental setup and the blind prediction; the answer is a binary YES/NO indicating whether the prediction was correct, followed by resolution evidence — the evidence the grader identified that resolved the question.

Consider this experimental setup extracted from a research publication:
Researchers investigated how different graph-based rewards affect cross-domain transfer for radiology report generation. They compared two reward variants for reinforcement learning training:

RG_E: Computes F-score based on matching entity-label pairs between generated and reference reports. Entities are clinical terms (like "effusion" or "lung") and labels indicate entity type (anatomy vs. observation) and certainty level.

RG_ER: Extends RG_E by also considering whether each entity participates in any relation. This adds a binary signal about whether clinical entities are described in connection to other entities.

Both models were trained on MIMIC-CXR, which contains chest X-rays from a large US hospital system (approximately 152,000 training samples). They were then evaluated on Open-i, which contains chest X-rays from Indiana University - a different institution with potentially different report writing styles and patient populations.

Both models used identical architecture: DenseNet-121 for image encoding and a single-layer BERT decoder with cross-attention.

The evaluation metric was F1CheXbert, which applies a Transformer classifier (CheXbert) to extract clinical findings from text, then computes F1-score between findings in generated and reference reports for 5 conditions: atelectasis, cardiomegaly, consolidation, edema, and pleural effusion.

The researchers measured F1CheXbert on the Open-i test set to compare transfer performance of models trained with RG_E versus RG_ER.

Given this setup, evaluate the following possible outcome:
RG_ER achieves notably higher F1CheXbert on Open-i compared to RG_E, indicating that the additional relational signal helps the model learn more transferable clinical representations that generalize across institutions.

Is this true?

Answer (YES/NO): YES